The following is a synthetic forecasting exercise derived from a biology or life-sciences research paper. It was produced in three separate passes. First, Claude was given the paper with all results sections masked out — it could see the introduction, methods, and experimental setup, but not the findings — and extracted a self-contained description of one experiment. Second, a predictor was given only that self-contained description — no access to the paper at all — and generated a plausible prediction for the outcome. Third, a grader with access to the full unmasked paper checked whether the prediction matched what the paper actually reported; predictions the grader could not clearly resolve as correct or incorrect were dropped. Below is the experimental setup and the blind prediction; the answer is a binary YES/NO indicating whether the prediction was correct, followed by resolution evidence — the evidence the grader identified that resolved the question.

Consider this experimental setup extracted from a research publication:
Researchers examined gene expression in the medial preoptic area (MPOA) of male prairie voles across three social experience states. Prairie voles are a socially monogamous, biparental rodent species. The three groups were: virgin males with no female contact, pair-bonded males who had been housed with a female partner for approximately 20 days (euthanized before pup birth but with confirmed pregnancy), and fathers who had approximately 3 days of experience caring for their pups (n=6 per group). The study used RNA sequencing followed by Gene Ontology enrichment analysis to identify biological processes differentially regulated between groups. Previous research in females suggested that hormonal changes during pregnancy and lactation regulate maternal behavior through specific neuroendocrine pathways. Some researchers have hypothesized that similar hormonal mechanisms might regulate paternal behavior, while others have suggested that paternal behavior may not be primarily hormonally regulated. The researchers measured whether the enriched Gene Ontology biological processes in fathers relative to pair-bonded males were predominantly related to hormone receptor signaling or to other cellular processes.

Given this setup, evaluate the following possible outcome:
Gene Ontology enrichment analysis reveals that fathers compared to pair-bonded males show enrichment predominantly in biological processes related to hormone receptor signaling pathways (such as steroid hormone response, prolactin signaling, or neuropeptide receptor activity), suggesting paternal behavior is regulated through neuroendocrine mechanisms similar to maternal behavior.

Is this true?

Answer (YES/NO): NO